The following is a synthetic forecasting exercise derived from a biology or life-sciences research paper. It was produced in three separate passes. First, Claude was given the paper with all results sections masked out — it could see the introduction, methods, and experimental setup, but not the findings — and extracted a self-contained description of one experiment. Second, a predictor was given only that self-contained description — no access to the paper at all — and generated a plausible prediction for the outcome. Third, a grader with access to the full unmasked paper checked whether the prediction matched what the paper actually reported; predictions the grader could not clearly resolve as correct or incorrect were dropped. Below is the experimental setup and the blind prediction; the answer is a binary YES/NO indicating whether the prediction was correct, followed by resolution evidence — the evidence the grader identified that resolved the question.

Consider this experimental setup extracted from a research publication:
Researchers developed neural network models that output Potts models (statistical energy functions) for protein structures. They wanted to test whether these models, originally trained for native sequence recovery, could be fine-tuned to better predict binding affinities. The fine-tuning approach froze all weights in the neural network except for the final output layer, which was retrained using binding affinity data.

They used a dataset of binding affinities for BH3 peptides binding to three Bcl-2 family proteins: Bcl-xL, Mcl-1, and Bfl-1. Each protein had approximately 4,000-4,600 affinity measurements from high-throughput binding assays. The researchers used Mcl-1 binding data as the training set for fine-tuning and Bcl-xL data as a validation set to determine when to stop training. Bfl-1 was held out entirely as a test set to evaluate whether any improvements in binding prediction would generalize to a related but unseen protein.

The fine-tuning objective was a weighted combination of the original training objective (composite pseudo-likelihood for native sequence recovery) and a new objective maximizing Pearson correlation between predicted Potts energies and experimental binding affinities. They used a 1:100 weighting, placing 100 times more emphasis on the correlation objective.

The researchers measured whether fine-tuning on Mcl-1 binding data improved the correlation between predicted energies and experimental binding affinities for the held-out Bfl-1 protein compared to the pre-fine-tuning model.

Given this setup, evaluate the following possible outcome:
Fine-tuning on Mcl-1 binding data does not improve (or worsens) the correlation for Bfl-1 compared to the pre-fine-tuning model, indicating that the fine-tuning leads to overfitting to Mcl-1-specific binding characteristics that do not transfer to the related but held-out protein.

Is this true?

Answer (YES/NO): NO